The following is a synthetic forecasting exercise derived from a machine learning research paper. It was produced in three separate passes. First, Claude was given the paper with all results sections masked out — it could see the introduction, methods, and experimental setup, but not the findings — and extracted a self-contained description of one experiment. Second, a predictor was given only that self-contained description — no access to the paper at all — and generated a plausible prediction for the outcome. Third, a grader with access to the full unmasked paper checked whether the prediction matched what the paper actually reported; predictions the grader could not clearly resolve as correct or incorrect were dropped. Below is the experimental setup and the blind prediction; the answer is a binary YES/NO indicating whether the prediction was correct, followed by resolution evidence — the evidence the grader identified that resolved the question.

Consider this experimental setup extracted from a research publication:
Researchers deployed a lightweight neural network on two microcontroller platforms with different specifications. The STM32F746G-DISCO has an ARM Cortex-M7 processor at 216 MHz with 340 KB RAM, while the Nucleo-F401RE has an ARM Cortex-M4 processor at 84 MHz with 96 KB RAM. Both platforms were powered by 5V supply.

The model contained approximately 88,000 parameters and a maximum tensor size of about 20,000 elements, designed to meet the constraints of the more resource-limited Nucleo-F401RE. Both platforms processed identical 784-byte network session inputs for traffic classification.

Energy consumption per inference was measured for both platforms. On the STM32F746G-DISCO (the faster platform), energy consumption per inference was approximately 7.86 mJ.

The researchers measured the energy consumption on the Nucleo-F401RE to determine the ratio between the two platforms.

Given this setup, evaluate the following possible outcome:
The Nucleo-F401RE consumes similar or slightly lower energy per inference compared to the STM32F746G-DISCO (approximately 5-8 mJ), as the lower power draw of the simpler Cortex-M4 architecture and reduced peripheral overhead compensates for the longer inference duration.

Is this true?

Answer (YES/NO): NO